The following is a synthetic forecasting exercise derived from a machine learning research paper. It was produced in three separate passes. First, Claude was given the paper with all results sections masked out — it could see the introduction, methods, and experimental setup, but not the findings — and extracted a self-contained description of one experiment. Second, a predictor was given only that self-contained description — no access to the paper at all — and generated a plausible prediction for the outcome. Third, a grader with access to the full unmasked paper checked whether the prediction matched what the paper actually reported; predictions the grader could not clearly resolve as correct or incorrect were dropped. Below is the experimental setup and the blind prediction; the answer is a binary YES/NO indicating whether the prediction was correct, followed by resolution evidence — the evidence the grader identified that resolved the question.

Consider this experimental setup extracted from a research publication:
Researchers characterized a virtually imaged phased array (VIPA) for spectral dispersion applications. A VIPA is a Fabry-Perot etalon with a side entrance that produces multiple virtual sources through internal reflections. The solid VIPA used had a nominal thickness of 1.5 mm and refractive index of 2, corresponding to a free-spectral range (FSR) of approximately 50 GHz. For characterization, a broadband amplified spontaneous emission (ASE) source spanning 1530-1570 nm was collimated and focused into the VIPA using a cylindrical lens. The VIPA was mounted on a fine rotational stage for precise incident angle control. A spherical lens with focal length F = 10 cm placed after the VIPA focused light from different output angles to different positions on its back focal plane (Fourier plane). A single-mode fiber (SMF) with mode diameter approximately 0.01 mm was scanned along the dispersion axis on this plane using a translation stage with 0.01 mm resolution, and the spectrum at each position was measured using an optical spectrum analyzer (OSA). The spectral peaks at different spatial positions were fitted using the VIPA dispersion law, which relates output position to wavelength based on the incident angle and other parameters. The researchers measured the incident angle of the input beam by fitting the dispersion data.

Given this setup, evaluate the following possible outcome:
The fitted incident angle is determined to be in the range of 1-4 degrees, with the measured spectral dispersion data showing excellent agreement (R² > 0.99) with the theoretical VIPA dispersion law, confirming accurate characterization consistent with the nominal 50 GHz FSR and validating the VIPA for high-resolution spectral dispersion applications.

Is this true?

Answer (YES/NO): NO